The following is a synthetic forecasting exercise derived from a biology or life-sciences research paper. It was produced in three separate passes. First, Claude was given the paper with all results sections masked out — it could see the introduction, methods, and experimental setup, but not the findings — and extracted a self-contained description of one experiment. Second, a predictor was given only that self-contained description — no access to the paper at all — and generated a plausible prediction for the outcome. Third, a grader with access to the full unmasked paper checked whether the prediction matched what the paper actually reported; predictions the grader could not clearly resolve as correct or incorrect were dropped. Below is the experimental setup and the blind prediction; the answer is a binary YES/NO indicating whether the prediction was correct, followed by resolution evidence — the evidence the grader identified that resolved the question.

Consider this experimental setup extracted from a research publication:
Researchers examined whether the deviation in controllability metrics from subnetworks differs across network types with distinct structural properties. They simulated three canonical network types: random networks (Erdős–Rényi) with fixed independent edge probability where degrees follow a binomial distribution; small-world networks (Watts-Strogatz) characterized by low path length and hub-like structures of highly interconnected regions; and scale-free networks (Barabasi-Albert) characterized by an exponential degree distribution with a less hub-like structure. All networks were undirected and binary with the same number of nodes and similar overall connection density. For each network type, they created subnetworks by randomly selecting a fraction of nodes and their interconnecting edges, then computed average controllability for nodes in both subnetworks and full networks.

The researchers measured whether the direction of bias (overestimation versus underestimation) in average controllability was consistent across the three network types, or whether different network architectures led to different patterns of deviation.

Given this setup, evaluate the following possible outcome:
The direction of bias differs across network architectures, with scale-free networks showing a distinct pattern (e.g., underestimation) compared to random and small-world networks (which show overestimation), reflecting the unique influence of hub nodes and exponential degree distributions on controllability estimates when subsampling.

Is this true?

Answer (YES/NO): NO